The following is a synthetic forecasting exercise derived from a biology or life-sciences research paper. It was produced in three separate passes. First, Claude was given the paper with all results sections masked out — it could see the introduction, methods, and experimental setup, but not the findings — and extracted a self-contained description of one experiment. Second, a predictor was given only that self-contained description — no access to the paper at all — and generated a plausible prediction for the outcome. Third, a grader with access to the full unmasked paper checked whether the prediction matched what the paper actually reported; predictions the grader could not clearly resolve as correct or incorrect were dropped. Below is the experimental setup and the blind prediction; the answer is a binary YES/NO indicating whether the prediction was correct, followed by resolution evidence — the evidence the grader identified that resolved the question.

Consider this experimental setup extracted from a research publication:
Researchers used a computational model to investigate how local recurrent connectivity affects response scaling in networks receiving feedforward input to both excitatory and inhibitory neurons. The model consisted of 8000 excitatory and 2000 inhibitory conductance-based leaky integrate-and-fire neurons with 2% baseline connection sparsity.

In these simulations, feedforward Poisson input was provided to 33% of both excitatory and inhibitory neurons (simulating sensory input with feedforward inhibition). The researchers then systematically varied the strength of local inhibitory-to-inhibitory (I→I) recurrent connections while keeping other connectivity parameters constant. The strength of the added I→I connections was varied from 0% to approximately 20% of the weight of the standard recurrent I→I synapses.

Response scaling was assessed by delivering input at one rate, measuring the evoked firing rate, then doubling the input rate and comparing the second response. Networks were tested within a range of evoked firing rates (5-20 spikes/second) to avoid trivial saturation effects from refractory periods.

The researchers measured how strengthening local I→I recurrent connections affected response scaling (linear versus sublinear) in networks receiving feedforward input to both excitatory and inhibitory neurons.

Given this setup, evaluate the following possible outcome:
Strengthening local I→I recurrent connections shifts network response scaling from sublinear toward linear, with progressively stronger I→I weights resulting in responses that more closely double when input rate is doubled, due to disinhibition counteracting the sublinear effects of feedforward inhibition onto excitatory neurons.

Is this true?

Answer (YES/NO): NO